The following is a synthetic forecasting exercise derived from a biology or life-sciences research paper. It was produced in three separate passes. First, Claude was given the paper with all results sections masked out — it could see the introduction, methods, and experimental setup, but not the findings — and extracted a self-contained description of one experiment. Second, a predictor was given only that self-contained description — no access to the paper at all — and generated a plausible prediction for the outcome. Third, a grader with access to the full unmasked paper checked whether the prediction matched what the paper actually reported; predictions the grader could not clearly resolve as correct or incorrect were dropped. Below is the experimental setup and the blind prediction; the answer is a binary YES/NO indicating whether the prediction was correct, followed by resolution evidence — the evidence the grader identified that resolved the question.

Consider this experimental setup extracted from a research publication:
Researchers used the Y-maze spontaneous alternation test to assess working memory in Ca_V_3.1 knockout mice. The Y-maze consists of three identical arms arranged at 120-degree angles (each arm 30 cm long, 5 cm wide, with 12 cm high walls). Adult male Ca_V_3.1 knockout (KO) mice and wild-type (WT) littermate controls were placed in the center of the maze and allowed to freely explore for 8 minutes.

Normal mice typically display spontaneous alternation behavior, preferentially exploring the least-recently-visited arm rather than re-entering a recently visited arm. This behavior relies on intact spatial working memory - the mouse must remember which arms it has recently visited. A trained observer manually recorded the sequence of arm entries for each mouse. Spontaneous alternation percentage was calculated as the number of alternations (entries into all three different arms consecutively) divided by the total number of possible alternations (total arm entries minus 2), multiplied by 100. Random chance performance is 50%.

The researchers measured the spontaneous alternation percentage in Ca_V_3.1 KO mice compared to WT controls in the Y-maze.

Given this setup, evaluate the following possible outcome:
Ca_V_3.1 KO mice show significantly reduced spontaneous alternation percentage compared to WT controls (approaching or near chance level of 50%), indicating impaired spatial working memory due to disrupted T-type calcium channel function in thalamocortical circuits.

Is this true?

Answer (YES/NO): NO